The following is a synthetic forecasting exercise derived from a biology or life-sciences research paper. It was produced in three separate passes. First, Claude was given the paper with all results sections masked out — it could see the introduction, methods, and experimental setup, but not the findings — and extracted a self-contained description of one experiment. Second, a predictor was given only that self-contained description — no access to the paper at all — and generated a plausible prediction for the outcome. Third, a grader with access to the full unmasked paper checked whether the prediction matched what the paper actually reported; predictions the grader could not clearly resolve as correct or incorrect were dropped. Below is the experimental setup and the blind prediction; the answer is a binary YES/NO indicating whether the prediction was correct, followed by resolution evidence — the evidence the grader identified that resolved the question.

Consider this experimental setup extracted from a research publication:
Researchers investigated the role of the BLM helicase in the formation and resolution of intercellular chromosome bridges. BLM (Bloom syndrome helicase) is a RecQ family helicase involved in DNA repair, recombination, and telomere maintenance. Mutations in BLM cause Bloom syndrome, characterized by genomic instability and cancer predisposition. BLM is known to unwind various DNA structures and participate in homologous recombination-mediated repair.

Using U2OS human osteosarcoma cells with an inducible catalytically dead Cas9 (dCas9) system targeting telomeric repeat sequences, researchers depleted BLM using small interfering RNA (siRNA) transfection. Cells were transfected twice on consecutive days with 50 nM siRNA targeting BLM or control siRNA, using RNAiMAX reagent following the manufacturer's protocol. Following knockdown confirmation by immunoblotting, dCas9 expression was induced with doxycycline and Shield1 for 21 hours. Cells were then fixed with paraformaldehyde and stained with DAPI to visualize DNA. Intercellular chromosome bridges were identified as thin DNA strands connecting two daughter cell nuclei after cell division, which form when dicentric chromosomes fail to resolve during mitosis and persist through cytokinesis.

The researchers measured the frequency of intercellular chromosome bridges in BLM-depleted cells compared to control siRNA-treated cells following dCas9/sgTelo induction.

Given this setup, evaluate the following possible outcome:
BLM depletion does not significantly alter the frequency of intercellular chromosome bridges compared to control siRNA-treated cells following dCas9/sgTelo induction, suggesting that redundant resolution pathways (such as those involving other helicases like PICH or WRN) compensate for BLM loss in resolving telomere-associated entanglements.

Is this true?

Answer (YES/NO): NO